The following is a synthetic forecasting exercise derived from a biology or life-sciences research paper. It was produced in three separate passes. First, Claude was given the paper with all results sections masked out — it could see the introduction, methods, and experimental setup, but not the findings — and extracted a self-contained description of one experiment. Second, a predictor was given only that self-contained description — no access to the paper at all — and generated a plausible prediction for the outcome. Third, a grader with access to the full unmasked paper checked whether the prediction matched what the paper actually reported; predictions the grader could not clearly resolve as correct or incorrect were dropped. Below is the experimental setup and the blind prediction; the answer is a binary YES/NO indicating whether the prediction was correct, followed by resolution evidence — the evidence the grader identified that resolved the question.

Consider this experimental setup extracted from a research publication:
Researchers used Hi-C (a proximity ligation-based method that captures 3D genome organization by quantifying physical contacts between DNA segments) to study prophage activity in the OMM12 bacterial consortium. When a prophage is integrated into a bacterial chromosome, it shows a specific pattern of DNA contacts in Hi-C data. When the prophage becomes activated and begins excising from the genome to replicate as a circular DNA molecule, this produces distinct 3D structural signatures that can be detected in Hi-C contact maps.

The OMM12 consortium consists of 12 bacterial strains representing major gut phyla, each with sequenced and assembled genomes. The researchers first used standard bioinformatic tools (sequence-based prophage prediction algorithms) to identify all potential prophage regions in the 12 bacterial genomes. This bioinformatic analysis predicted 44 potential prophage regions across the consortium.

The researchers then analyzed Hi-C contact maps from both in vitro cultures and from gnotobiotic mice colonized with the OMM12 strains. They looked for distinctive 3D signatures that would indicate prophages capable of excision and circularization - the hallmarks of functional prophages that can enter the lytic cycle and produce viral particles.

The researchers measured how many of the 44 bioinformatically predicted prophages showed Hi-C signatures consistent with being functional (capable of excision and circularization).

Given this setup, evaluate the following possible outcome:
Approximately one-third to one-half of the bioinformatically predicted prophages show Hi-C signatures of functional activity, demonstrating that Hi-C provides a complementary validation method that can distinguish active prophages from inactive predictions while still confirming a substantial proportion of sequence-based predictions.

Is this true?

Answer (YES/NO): YES